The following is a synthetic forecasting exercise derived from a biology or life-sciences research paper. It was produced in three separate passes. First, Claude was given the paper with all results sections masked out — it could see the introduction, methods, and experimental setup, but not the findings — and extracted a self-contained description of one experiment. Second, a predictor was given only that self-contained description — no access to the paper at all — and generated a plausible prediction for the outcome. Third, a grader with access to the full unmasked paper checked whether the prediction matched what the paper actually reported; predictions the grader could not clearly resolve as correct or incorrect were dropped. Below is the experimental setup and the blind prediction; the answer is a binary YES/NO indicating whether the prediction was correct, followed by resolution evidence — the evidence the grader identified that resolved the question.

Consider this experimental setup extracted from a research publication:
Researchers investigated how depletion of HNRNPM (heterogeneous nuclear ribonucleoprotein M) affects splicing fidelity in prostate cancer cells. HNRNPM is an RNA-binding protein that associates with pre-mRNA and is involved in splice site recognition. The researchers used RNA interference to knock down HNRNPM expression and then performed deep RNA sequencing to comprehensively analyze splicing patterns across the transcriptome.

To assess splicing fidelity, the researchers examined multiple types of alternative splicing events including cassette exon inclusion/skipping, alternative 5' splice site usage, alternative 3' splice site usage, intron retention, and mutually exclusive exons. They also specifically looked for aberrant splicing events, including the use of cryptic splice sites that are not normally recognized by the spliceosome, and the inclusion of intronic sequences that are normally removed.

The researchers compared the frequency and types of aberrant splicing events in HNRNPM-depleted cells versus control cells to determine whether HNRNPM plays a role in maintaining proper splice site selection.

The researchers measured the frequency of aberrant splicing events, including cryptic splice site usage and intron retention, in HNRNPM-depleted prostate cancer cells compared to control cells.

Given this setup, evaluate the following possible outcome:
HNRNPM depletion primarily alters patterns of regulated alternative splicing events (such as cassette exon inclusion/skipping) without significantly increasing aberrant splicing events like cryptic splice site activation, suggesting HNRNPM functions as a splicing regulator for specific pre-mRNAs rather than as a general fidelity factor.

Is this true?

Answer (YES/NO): YES